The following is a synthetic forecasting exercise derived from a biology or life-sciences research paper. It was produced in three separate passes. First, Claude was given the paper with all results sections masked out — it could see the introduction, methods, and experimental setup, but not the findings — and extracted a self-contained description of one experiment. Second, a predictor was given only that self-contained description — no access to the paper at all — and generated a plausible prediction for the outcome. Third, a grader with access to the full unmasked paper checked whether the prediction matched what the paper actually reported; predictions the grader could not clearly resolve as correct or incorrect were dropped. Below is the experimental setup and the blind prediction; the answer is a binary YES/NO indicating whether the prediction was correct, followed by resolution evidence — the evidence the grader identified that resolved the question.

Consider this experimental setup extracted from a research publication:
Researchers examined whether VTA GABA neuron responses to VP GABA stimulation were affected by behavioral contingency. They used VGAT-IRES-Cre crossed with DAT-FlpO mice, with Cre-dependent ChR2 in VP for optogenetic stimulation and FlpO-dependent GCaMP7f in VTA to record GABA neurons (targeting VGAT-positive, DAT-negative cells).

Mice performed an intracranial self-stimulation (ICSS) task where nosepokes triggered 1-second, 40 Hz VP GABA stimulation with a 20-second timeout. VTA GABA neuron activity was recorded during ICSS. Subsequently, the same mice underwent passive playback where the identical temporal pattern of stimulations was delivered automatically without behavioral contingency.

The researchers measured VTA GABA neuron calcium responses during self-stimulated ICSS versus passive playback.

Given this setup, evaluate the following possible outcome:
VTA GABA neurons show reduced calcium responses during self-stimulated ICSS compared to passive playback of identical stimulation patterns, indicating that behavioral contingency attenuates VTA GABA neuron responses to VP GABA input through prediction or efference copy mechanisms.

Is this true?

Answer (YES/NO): NO